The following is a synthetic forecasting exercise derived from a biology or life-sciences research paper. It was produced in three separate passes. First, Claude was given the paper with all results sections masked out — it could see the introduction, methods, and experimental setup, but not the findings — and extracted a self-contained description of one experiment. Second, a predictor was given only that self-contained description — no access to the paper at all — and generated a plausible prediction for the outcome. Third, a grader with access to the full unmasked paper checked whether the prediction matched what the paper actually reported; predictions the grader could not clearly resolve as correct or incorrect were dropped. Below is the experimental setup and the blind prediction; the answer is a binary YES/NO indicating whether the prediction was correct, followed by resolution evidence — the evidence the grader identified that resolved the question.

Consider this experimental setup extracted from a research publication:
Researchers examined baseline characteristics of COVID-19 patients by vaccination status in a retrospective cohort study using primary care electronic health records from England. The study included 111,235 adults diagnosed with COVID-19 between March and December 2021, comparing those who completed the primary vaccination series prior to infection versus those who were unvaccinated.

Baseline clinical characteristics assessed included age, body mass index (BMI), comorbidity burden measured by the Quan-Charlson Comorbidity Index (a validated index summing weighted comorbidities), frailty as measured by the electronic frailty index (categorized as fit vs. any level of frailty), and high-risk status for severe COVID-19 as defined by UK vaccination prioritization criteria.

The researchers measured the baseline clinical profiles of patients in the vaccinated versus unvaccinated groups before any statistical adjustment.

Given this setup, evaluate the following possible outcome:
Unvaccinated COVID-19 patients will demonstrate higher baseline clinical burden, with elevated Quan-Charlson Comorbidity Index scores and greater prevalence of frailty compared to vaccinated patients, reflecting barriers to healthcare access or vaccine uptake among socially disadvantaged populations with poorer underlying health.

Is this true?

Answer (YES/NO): NO